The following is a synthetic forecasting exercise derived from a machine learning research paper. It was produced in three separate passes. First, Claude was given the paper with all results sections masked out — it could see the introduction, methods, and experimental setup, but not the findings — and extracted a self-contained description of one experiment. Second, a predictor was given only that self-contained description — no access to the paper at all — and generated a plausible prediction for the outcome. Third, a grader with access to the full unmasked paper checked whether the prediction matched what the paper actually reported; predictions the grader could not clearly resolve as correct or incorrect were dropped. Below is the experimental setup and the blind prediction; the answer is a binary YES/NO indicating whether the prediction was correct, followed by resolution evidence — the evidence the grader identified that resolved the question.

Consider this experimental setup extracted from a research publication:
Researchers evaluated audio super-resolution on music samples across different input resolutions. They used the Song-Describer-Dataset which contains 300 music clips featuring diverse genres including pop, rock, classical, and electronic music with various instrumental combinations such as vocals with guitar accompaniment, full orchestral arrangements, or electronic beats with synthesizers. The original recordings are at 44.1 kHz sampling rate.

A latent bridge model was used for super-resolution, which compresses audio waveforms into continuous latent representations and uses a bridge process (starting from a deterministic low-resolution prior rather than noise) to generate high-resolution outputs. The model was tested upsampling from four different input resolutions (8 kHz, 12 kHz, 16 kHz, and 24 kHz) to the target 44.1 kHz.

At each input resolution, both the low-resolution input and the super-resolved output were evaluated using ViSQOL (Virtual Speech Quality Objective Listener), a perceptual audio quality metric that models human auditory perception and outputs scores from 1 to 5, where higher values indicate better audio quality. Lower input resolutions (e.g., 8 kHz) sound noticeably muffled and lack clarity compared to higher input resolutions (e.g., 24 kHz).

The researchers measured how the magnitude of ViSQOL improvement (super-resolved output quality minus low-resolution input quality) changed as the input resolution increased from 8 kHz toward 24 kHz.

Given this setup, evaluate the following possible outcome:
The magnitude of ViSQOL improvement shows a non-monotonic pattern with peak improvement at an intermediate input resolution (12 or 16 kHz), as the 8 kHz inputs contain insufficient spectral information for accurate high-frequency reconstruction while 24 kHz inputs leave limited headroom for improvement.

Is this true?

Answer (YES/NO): YES